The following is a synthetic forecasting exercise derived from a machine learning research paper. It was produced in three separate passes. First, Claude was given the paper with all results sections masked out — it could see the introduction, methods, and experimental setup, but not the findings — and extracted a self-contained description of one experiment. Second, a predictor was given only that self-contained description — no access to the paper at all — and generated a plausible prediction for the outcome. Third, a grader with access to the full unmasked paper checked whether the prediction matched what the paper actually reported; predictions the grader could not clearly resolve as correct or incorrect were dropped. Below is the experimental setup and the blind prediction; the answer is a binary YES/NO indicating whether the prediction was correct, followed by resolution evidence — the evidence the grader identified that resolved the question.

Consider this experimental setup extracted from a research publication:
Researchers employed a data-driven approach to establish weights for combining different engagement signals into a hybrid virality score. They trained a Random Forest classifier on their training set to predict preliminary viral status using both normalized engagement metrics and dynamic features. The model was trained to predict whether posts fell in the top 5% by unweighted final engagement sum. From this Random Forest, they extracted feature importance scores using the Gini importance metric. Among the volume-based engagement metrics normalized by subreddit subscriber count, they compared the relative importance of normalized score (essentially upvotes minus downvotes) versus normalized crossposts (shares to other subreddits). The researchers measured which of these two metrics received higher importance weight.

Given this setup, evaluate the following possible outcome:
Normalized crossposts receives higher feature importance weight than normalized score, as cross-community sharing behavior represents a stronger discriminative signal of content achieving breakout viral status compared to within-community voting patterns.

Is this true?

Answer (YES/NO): NO